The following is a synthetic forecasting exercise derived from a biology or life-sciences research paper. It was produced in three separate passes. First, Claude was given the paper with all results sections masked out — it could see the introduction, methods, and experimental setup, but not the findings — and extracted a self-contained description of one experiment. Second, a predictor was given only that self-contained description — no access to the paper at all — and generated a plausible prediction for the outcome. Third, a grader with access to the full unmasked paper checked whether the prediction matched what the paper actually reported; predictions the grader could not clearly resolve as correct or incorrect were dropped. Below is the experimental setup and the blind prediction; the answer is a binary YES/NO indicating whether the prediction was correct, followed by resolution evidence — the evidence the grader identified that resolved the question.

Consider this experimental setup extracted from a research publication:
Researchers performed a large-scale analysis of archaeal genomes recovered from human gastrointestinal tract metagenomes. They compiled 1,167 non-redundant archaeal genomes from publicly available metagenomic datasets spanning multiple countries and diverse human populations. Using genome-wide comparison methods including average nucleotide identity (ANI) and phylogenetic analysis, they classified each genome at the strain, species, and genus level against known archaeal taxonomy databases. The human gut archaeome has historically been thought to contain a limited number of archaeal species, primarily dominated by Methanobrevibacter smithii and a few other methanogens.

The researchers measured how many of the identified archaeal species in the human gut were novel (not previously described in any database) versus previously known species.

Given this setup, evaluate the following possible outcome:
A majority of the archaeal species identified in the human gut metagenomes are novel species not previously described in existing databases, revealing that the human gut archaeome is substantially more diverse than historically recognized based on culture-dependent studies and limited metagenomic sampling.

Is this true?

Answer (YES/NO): YES